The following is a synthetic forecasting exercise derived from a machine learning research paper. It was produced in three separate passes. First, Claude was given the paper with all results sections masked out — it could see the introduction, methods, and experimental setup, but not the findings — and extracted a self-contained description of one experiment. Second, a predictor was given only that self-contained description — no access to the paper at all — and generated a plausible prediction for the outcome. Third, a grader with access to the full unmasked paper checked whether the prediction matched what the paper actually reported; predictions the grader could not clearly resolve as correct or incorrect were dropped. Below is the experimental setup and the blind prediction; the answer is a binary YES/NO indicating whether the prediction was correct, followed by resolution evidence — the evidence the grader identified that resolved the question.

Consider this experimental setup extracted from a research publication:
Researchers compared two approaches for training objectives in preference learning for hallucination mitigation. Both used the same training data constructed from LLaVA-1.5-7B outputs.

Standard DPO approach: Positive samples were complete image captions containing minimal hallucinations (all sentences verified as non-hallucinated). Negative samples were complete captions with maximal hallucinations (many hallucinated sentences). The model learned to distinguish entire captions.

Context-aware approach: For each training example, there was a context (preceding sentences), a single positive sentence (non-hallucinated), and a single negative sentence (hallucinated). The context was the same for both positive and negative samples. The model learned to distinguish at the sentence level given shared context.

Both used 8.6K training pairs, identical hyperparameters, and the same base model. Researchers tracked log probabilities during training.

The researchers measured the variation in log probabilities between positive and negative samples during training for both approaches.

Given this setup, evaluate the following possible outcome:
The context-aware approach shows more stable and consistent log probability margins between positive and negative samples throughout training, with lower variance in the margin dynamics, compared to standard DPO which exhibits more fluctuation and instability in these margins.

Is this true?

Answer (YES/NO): YES